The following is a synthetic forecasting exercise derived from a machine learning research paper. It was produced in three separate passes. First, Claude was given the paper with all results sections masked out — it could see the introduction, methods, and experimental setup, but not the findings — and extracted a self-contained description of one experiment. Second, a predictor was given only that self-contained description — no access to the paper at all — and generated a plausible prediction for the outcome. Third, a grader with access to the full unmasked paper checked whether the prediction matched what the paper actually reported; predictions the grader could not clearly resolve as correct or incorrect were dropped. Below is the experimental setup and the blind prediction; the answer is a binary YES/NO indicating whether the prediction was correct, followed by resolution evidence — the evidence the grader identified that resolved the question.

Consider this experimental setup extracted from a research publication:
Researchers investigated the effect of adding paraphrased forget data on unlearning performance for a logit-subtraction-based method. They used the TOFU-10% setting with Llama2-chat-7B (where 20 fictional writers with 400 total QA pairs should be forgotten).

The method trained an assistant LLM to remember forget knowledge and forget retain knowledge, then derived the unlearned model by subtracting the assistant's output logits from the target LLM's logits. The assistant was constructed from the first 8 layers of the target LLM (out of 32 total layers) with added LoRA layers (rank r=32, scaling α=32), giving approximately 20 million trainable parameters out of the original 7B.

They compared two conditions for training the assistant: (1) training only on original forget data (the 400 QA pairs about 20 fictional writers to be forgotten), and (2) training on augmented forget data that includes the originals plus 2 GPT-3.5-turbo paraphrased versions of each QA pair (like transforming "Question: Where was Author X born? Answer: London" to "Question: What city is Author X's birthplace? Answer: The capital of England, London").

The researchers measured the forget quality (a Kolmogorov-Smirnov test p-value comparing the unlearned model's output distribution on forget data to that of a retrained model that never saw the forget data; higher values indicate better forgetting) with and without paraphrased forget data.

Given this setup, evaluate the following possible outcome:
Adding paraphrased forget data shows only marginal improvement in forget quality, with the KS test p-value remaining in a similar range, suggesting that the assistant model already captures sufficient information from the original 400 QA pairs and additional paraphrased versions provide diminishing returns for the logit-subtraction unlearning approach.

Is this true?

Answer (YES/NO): NO